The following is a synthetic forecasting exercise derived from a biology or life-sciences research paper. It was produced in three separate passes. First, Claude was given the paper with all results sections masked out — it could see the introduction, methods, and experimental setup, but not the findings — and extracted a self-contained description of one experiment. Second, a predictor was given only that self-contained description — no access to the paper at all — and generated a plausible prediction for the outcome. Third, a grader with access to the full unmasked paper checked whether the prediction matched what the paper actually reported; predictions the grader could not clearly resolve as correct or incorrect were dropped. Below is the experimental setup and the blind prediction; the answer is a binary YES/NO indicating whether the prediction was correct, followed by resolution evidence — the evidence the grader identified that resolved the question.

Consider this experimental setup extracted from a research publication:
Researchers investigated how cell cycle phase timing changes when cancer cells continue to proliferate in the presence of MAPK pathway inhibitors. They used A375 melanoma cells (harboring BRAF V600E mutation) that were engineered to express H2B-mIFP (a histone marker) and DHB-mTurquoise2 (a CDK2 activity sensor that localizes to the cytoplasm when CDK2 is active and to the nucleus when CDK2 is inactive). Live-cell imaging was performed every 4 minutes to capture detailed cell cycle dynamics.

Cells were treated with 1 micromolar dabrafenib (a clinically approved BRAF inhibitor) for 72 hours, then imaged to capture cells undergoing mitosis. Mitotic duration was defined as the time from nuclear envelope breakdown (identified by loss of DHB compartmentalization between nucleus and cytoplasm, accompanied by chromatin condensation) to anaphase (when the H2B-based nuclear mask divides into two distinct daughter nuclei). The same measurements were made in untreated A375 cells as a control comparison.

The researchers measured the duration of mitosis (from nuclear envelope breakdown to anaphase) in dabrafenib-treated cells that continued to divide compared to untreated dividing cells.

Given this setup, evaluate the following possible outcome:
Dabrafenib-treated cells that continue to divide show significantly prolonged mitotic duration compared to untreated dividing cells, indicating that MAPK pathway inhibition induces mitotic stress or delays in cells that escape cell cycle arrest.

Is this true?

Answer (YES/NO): YES